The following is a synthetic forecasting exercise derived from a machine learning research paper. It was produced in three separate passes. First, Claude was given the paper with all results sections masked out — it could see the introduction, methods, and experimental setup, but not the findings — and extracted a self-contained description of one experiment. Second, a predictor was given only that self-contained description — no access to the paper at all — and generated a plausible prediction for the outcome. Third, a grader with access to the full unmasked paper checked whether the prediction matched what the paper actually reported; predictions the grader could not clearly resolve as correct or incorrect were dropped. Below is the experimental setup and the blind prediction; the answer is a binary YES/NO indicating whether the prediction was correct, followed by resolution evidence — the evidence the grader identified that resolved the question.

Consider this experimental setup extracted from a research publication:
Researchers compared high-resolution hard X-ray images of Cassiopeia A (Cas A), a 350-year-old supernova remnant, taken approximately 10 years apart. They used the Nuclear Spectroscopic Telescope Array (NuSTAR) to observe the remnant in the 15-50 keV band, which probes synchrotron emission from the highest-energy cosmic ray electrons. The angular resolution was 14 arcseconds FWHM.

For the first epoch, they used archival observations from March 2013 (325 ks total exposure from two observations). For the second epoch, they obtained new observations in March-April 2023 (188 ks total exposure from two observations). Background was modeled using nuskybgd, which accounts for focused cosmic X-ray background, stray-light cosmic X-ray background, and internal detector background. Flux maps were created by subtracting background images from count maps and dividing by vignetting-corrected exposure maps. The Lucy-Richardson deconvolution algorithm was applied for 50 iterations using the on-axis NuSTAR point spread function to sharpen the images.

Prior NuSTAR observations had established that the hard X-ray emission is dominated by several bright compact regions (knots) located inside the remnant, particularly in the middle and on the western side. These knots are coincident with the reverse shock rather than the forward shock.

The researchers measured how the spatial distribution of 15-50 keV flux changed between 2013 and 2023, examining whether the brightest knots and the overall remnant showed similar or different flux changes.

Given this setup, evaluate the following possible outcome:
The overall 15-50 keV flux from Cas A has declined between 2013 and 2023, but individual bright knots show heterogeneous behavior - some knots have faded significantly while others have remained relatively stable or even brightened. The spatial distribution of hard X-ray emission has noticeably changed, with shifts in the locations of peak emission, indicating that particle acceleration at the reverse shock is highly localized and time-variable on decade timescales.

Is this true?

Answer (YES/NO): NO